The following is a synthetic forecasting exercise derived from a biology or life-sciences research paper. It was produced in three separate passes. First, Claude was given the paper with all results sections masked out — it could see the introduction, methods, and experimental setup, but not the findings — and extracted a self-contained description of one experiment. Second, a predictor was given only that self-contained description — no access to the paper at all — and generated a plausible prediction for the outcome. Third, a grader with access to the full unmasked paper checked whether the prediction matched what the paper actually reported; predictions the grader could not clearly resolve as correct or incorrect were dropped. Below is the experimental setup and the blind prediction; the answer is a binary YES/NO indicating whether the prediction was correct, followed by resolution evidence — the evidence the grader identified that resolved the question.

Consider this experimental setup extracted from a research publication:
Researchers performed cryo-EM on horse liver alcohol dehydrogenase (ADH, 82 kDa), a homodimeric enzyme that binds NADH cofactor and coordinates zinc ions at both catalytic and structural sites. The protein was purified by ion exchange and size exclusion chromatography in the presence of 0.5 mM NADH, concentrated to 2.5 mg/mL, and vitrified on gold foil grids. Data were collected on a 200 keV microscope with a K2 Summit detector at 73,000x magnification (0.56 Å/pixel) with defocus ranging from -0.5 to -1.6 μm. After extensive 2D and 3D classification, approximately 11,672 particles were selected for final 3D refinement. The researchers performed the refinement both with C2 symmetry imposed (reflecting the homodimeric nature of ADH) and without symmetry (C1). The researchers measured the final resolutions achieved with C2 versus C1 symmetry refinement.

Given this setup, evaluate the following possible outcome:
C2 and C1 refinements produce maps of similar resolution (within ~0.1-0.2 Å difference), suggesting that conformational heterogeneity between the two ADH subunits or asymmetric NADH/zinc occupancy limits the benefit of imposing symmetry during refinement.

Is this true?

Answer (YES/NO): NO